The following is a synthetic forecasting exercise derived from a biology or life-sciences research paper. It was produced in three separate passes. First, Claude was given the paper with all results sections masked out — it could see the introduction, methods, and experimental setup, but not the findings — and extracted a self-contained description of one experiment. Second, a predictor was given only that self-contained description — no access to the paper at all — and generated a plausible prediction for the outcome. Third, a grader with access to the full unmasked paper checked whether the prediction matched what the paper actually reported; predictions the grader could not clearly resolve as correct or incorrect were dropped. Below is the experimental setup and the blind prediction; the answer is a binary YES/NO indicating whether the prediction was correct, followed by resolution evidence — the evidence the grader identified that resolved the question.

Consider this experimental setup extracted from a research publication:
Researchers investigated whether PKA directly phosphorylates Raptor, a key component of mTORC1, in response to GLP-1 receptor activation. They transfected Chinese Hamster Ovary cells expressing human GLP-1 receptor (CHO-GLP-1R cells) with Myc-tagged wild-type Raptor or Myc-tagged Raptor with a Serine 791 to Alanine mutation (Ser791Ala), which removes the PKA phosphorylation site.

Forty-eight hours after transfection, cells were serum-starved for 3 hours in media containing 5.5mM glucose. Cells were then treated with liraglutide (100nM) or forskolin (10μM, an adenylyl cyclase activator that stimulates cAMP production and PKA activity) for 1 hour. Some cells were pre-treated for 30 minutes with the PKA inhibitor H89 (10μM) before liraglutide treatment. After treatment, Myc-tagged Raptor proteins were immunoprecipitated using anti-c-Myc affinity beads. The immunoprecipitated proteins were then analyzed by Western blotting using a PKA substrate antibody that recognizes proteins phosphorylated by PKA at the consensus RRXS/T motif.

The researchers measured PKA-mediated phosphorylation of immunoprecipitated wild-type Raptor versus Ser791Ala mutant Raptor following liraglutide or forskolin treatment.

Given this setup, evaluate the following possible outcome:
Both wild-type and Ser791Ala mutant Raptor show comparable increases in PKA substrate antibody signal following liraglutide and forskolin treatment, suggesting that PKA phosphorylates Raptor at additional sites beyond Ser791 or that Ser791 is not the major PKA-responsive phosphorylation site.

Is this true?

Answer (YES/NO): NO